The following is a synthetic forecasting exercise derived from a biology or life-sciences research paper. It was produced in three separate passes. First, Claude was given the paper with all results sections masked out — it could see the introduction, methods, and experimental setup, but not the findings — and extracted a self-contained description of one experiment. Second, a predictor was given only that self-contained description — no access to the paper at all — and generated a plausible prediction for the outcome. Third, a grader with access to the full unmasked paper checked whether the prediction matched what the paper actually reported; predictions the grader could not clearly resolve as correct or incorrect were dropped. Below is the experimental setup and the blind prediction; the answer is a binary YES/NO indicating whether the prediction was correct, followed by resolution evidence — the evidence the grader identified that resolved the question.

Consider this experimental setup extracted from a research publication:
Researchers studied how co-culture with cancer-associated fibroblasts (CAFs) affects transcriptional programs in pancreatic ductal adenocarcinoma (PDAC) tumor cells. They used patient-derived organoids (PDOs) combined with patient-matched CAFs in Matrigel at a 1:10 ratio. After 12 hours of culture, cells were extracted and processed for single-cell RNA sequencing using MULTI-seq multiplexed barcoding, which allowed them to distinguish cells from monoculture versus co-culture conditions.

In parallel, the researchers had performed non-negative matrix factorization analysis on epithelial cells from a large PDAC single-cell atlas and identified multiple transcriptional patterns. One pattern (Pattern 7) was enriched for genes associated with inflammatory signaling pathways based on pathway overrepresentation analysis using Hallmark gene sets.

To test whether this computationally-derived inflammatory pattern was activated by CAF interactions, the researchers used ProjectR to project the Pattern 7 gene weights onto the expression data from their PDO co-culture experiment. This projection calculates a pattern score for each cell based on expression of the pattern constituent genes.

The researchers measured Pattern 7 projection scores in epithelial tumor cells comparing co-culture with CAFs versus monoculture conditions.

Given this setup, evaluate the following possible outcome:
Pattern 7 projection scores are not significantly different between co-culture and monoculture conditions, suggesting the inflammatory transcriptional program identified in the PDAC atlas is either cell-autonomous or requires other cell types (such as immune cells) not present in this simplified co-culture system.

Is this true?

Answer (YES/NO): NO